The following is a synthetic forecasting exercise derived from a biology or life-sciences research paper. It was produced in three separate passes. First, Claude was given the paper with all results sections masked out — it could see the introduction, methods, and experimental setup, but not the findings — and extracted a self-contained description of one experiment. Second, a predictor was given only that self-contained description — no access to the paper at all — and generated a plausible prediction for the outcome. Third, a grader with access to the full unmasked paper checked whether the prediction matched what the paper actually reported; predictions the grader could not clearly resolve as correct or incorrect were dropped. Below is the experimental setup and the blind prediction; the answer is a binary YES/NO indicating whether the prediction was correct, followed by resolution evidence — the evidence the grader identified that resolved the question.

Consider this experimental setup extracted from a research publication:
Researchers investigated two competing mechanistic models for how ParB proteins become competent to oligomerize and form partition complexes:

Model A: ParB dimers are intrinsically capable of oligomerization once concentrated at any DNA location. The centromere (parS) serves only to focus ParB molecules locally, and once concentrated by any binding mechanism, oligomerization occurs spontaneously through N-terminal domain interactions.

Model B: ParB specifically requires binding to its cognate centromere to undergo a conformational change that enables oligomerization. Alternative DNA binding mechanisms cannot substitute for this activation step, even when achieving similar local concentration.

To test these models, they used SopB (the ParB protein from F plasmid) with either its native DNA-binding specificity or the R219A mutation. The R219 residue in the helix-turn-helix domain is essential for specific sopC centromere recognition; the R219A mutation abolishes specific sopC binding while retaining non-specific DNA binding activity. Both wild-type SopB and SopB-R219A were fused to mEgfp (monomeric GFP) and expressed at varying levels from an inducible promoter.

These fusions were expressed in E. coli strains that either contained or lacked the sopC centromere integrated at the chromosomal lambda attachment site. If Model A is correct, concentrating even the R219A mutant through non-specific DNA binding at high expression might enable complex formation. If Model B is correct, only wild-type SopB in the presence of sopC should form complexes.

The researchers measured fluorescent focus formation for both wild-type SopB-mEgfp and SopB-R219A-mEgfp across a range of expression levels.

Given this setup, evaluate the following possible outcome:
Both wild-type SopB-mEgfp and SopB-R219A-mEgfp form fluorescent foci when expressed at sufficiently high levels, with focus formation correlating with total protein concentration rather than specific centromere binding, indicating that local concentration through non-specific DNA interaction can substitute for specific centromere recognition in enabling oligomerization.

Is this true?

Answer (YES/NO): NO